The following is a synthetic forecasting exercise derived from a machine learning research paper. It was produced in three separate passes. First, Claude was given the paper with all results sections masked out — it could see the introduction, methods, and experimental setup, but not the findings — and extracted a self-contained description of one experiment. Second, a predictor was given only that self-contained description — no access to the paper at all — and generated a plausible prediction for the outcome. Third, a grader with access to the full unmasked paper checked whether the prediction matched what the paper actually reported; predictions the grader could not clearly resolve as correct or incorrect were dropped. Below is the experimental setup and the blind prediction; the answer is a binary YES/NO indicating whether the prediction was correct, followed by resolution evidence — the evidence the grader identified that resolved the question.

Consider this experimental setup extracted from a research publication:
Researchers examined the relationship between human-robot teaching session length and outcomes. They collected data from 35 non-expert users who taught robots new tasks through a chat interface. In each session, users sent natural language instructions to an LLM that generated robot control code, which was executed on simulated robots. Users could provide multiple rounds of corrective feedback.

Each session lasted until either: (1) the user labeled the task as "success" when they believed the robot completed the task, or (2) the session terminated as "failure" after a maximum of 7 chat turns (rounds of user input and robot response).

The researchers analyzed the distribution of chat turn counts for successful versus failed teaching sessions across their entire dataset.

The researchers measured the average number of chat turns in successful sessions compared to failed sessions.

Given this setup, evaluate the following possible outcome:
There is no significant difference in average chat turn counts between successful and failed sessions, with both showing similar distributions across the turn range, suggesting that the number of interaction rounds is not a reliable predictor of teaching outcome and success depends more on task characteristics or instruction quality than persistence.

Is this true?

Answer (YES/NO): NO